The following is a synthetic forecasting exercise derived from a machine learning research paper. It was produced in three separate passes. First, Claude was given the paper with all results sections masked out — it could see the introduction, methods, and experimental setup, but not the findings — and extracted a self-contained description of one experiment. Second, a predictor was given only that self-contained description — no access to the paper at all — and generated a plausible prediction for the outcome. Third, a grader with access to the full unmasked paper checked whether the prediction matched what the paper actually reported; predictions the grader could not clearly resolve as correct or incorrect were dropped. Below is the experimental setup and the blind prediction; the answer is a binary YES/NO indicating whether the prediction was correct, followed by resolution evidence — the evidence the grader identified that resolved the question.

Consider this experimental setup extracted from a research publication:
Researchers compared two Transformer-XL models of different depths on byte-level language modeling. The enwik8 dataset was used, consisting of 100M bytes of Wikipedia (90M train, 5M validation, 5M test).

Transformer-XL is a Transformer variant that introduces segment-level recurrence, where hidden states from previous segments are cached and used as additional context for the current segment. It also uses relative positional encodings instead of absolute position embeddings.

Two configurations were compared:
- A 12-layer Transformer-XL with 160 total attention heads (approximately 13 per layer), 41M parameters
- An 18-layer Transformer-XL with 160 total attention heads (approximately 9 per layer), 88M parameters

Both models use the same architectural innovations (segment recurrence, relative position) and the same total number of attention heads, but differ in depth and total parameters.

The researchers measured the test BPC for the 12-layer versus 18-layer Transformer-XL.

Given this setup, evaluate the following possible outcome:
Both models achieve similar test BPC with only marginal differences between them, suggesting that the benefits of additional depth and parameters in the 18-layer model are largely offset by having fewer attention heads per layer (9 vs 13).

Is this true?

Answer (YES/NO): NO